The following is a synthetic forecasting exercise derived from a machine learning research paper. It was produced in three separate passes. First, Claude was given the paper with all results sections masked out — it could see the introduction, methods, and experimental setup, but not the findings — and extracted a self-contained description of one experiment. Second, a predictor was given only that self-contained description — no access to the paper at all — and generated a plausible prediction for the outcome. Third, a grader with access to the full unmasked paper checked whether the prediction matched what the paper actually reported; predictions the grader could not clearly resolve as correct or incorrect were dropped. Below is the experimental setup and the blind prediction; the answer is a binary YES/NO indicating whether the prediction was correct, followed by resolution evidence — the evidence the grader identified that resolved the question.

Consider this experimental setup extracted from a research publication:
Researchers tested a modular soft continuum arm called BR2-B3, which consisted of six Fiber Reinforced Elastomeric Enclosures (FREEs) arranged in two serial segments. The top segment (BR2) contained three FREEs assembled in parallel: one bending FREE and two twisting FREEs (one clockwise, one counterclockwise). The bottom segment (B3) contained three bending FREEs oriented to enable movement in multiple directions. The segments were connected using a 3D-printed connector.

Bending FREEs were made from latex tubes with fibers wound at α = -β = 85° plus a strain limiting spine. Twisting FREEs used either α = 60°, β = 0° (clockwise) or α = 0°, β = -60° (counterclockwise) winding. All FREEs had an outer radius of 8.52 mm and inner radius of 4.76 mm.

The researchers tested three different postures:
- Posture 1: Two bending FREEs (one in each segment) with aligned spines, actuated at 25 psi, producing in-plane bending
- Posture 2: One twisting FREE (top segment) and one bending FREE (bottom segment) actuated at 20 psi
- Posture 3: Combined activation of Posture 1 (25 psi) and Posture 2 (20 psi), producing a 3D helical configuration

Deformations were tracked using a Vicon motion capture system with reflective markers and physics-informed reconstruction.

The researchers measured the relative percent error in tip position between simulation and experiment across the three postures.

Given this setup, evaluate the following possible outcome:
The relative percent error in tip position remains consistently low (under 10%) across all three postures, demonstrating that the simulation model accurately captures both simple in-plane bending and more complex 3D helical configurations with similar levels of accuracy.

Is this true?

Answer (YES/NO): YES